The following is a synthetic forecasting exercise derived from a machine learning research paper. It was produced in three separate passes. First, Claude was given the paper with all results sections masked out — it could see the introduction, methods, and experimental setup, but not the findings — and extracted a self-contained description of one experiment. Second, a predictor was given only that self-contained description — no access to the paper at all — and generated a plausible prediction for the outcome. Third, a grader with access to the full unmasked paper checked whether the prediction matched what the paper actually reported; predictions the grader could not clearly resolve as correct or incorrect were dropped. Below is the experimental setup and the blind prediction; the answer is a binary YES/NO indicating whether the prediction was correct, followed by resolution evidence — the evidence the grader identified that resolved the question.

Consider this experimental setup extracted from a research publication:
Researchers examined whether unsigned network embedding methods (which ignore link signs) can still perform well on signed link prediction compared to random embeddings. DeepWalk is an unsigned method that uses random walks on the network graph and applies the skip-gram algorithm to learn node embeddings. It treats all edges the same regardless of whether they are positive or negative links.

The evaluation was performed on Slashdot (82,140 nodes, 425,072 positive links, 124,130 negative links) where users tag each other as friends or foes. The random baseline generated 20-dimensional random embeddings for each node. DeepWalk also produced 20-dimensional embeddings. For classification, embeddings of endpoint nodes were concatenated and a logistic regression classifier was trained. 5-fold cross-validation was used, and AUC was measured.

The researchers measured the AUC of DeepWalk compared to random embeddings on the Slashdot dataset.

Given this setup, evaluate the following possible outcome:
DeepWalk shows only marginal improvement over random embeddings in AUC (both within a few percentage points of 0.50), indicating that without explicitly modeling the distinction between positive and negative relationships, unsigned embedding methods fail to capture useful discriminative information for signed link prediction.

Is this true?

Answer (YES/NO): YES